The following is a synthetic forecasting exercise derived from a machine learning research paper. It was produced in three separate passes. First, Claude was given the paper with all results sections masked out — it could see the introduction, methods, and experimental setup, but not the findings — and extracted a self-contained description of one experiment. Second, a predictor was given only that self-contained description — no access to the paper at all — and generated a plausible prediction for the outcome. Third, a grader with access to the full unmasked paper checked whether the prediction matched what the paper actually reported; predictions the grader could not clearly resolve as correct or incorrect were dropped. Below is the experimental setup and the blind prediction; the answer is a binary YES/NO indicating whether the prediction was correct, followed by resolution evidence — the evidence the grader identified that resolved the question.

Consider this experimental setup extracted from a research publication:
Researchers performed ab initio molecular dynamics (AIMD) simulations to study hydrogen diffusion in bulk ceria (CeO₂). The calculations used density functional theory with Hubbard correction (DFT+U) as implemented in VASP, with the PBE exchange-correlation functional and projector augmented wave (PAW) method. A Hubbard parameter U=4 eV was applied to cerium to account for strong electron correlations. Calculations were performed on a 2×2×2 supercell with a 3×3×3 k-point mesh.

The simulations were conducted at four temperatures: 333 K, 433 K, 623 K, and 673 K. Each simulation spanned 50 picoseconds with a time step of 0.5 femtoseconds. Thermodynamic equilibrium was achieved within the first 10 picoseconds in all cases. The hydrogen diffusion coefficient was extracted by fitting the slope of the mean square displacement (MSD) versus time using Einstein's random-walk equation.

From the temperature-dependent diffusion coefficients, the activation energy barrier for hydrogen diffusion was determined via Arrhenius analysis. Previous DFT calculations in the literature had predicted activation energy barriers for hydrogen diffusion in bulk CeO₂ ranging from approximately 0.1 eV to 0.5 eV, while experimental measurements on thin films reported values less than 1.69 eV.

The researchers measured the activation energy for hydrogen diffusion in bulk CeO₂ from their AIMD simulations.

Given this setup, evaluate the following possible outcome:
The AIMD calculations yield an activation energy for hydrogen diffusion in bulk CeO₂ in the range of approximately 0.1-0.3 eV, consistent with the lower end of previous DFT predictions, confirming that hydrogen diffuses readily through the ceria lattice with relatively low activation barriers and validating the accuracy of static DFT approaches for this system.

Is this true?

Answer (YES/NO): NO